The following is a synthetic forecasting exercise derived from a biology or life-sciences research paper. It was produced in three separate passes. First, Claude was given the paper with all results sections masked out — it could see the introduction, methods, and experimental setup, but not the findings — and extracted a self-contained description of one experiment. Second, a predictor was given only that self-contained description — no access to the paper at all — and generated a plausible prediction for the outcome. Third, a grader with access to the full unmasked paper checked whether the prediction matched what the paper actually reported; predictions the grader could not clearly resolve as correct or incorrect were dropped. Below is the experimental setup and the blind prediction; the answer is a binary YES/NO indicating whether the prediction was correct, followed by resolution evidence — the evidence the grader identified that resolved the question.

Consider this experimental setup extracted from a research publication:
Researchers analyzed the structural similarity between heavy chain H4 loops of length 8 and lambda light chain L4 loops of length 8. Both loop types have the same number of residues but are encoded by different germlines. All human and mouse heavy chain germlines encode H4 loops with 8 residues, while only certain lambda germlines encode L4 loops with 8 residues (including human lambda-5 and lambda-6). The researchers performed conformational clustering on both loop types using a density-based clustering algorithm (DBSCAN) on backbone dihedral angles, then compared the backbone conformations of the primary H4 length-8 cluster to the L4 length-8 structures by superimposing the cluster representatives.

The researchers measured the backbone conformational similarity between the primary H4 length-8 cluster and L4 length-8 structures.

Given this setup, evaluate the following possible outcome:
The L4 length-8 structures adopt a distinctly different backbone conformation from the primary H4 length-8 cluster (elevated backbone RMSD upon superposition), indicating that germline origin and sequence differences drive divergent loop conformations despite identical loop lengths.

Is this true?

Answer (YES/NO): NO